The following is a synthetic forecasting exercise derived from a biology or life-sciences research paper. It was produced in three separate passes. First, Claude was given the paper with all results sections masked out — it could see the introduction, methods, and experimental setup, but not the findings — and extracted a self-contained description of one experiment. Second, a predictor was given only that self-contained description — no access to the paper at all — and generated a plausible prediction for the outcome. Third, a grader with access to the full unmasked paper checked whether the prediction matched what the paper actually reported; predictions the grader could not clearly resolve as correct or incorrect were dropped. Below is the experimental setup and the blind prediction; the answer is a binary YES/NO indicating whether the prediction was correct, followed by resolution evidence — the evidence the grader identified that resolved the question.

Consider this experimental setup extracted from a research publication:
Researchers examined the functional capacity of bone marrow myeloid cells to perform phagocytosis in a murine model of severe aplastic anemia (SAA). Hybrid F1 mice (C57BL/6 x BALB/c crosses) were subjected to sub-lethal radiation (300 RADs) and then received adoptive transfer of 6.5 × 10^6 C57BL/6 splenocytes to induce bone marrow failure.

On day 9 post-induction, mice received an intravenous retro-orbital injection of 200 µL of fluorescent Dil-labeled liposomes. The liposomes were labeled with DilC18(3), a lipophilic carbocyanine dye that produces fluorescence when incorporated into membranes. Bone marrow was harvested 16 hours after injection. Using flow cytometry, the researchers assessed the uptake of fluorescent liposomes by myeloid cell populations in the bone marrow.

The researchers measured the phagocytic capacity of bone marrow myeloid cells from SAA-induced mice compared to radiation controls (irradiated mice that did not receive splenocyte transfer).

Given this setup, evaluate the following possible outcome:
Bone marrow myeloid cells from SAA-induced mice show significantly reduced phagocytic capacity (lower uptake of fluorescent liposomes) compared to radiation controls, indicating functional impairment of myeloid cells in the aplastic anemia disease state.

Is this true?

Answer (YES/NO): YES